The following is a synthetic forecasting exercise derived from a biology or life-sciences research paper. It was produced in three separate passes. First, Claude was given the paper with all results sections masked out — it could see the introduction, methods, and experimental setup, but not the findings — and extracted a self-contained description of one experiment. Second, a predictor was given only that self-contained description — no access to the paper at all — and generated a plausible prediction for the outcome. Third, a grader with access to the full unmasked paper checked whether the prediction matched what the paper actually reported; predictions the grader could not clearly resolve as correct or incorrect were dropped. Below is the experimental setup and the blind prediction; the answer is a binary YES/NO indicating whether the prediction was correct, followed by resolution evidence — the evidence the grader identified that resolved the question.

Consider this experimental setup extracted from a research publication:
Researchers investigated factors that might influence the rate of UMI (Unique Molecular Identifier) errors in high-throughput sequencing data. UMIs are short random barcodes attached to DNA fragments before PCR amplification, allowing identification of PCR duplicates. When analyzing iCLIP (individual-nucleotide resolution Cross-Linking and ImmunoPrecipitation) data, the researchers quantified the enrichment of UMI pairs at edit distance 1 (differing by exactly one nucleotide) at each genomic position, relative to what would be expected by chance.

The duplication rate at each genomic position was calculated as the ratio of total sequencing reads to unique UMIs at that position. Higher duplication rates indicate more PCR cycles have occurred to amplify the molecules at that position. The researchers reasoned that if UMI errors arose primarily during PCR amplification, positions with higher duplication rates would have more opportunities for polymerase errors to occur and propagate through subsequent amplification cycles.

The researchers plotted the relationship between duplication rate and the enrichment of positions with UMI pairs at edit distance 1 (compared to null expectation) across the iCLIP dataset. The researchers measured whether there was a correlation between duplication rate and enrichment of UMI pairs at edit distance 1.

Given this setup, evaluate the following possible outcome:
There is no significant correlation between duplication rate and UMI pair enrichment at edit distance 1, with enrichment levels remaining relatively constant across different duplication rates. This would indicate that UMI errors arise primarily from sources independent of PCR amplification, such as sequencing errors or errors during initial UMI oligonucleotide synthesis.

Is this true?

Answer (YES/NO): NO